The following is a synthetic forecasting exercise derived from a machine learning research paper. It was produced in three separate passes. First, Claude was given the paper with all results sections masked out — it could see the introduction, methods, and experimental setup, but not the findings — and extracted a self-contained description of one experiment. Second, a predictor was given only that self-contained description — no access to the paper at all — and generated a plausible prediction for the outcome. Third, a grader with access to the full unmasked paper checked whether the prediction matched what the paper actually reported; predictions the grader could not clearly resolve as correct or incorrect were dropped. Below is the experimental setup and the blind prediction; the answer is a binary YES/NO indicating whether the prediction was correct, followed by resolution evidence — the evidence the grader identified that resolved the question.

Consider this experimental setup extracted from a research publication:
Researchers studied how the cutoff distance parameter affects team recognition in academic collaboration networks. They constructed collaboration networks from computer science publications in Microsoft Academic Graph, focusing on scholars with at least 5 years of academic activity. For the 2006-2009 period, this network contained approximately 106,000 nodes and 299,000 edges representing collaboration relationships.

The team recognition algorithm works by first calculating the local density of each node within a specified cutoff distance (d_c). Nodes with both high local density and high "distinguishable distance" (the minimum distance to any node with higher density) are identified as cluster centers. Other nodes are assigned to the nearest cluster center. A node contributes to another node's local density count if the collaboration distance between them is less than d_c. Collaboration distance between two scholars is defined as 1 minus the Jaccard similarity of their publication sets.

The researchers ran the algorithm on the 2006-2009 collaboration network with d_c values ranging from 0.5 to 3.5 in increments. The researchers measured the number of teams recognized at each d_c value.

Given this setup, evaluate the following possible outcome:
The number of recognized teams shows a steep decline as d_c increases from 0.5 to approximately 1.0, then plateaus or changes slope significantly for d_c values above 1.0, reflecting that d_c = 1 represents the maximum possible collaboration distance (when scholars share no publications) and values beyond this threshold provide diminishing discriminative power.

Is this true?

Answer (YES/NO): NO